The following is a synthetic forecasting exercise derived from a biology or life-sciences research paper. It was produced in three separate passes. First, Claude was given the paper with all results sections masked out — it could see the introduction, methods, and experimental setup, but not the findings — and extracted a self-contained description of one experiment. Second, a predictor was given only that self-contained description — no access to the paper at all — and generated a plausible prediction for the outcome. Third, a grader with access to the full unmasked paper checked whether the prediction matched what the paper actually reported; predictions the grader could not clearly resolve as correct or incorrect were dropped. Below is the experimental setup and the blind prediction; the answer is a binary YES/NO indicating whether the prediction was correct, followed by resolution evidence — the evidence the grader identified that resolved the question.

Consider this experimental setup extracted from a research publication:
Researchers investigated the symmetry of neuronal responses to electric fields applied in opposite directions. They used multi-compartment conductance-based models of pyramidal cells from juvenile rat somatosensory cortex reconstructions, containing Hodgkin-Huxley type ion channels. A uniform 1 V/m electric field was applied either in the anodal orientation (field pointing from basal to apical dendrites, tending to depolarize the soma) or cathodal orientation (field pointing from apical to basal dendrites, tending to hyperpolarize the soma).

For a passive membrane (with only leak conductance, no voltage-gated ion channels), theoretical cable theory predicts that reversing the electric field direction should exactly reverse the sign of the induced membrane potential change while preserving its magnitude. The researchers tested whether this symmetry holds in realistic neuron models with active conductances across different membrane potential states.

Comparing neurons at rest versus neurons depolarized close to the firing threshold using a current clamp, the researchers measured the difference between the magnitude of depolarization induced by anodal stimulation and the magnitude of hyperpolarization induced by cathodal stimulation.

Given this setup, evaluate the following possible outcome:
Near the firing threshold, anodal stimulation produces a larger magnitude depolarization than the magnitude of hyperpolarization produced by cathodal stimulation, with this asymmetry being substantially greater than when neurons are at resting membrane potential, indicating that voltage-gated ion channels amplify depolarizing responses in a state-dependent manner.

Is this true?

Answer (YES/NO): YES